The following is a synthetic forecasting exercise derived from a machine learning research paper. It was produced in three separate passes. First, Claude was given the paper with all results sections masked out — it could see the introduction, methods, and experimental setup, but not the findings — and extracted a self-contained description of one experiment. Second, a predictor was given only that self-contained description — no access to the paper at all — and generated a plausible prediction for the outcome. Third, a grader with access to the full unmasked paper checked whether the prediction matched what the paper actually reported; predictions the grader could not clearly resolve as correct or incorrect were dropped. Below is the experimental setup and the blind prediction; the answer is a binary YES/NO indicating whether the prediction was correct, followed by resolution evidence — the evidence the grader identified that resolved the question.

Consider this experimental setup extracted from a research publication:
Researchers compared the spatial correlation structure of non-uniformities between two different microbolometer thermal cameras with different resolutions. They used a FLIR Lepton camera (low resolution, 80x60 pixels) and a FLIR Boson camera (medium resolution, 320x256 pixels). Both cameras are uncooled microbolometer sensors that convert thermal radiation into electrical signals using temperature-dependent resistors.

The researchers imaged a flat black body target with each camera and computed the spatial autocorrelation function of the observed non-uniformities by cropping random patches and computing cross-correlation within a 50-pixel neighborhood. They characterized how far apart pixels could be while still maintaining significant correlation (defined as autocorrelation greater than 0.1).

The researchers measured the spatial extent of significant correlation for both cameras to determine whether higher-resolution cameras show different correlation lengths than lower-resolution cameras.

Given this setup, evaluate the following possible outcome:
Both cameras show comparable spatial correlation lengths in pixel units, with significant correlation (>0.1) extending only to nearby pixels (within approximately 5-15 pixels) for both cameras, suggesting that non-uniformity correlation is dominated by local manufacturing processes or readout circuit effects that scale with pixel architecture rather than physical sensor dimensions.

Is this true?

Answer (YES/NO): NO